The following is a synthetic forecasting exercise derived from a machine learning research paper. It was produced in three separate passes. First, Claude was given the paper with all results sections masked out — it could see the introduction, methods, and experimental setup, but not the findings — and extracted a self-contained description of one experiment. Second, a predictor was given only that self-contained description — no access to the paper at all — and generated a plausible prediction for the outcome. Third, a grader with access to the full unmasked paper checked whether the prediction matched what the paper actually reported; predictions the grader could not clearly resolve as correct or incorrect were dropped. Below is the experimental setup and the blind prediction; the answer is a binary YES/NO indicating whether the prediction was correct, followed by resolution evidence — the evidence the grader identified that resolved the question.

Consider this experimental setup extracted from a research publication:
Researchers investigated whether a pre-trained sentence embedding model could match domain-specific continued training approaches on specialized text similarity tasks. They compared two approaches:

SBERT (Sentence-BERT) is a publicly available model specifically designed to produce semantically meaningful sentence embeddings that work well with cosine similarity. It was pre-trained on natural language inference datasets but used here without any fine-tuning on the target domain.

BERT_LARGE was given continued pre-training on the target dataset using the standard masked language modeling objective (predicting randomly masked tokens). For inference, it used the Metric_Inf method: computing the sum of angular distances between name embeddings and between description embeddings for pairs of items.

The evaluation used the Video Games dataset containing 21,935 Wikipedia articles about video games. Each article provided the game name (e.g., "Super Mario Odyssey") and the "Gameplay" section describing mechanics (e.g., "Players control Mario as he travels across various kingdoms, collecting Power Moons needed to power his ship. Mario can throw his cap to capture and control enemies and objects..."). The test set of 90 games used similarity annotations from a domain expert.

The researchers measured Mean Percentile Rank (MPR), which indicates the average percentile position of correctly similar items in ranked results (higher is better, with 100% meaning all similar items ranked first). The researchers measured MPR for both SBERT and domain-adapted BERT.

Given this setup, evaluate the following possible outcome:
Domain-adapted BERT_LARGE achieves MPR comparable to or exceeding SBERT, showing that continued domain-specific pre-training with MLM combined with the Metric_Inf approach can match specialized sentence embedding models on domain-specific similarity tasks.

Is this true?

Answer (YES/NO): YES